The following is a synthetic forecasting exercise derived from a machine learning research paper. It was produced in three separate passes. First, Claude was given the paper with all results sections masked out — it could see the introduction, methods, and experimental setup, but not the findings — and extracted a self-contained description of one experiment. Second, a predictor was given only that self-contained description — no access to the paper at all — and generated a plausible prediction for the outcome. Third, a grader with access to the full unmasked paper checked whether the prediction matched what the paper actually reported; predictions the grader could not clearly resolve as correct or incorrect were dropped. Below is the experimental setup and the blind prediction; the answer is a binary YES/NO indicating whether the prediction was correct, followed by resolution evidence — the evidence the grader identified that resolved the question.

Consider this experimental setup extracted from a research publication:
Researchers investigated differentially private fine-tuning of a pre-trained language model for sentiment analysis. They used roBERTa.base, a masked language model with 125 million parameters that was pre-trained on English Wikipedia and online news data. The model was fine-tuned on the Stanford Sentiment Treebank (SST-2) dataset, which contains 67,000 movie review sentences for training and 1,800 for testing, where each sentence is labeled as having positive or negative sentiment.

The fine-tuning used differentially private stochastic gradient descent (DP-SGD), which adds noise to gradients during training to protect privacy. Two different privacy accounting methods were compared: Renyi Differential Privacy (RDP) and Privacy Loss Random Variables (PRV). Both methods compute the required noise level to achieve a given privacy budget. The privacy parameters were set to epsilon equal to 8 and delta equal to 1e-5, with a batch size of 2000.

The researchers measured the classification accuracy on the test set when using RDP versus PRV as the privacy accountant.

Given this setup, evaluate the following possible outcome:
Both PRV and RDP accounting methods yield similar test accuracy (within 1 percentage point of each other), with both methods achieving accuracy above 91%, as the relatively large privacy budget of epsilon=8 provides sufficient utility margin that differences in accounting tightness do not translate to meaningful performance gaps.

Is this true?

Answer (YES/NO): NO